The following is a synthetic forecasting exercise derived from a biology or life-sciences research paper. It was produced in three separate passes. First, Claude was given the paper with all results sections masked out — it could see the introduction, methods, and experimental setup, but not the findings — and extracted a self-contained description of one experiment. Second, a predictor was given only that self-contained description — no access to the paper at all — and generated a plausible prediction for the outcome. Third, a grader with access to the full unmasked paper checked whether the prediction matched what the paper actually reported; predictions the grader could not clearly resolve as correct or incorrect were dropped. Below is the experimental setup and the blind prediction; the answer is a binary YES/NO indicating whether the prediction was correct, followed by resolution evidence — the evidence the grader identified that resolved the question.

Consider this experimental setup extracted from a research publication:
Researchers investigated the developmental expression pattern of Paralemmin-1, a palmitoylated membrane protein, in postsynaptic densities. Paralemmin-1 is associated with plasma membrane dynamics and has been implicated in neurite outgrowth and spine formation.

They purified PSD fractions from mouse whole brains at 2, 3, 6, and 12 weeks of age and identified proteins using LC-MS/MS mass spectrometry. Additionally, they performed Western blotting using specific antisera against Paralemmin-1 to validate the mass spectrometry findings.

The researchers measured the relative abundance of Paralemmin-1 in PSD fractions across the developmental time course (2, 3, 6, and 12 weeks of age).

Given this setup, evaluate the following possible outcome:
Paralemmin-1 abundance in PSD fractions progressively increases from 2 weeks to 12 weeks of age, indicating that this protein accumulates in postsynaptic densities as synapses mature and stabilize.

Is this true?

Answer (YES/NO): YES